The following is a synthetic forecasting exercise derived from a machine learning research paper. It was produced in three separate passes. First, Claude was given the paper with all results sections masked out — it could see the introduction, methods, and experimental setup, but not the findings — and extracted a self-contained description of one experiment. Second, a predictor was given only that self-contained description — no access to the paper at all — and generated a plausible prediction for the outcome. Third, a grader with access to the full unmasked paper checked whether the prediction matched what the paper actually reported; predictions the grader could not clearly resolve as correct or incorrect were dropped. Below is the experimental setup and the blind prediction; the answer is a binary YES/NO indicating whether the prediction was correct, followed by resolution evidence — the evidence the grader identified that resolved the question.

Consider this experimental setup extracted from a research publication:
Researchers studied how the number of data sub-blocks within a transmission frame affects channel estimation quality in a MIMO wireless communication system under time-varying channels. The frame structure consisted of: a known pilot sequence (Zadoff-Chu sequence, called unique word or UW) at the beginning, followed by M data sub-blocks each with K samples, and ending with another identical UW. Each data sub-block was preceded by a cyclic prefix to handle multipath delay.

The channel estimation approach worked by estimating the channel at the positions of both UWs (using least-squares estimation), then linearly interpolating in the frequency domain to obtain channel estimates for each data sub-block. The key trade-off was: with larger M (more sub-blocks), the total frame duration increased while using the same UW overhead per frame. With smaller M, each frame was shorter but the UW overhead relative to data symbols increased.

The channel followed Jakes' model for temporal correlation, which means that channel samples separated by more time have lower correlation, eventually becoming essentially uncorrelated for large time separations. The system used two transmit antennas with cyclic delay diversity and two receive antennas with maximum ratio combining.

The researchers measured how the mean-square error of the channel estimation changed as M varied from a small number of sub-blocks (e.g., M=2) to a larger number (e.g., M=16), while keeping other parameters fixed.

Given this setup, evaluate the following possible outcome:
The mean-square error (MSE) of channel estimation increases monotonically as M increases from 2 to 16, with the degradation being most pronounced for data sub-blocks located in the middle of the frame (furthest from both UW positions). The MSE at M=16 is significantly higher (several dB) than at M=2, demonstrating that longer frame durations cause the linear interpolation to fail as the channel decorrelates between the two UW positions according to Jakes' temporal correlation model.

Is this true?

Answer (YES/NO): NO